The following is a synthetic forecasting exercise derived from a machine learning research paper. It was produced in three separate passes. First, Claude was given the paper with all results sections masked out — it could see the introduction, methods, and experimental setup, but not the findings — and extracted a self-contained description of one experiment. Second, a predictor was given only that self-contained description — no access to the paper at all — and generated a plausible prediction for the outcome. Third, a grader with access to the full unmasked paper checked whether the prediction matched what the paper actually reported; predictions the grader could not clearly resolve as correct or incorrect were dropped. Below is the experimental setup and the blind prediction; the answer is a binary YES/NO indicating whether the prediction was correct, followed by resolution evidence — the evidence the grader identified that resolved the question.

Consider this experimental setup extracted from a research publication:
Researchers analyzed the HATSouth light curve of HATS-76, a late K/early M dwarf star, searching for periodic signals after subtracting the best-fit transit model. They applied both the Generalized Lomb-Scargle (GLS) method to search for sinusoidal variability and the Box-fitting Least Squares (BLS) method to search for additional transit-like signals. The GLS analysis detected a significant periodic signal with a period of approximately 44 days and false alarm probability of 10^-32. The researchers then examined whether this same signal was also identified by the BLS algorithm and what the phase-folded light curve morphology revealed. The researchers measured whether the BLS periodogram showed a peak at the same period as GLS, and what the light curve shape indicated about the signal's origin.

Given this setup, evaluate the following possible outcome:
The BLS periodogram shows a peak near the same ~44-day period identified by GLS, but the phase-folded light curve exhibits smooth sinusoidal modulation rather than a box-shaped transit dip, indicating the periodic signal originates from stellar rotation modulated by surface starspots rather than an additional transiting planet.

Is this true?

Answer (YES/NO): YES